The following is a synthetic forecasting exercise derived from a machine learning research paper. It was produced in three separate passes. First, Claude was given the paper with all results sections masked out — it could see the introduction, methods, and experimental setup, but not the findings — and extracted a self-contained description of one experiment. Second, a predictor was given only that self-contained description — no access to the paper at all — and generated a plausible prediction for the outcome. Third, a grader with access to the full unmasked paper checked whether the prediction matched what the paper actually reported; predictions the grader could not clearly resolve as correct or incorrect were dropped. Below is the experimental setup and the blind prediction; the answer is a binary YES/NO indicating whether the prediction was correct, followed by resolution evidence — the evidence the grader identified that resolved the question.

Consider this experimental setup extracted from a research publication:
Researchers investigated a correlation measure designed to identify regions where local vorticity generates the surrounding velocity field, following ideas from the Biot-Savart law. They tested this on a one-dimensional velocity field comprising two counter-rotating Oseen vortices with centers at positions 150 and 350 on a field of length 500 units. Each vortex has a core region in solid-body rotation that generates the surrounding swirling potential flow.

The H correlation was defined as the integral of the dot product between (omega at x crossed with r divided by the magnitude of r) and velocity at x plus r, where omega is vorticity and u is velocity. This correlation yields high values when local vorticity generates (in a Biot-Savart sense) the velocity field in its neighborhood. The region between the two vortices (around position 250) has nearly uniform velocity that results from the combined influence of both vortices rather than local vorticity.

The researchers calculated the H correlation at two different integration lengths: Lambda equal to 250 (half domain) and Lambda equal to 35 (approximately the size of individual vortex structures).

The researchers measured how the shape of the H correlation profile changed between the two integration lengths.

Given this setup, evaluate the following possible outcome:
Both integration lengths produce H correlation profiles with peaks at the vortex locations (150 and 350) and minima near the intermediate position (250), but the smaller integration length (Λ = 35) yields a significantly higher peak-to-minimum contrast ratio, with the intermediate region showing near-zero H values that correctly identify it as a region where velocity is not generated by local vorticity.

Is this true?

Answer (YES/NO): NO